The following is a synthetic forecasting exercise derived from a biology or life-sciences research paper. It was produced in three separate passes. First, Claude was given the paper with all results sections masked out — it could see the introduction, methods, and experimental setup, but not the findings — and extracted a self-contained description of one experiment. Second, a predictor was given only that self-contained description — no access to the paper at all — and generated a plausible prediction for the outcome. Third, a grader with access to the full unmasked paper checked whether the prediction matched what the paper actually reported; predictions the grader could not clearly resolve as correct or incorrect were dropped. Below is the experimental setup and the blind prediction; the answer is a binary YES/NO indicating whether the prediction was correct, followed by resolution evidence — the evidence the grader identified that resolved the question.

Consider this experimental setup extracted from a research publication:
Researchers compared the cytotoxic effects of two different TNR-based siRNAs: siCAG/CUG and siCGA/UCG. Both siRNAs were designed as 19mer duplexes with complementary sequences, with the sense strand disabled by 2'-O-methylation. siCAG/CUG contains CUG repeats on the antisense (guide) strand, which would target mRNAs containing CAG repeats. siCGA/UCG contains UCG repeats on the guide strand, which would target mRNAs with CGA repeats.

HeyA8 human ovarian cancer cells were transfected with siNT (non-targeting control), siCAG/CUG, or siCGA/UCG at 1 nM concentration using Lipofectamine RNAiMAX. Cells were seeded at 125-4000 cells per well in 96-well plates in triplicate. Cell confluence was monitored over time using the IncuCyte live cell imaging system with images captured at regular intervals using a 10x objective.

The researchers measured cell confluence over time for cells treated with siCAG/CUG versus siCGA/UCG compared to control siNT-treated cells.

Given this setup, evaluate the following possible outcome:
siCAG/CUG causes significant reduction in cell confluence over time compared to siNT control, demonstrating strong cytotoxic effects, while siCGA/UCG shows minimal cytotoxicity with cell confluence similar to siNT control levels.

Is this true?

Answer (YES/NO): YES